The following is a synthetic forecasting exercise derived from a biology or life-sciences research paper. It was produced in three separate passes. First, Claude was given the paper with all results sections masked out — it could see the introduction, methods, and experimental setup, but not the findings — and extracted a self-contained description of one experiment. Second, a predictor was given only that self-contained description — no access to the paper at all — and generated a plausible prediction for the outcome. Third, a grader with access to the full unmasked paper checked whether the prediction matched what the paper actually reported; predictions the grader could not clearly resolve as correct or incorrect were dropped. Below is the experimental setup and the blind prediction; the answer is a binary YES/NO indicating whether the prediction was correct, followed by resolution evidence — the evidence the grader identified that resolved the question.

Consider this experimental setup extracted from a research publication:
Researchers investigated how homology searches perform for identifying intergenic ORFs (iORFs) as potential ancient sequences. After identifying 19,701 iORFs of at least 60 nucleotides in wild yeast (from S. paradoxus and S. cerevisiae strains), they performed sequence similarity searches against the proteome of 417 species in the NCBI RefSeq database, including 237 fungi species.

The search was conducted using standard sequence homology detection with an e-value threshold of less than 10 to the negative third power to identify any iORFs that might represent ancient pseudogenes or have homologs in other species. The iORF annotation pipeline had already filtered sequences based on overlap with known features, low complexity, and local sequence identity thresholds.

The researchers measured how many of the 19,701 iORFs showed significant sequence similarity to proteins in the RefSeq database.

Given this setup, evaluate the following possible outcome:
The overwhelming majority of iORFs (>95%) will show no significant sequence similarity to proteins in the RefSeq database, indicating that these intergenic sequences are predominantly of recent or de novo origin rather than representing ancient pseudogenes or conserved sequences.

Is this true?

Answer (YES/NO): YES